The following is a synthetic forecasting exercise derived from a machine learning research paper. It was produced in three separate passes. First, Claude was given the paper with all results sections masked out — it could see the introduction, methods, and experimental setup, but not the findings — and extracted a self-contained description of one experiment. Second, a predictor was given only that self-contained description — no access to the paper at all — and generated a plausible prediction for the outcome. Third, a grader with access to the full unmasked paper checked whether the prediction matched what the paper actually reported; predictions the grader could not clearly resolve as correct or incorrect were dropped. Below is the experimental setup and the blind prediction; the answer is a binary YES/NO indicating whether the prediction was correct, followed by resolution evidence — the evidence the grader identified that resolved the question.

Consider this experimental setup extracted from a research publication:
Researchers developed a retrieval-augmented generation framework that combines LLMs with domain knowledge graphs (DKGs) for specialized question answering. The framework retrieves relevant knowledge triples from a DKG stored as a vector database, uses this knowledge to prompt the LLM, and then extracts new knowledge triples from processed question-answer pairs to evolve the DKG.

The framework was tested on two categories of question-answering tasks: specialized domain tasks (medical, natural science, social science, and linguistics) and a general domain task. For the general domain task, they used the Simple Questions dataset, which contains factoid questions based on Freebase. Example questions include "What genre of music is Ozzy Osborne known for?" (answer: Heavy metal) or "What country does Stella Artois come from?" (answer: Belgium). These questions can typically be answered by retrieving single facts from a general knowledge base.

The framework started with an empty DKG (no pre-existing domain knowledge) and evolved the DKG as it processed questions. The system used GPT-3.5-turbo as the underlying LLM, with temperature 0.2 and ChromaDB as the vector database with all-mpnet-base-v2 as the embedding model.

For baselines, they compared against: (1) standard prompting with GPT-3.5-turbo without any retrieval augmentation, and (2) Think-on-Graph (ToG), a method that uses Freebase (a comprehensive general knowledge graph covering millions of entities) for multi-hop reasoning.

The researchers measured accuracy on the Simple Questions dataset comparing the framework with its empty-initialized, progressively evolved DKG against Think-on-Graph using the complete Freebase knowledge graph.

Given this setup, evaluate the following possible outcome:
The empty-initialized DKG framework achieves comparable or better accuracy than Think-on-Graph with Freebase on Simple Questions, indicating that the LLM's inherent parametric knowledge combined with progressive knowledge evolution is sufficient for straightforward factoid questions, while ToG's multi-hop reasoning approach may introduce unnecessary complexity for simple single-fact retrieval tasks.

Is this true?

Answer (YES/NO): NO